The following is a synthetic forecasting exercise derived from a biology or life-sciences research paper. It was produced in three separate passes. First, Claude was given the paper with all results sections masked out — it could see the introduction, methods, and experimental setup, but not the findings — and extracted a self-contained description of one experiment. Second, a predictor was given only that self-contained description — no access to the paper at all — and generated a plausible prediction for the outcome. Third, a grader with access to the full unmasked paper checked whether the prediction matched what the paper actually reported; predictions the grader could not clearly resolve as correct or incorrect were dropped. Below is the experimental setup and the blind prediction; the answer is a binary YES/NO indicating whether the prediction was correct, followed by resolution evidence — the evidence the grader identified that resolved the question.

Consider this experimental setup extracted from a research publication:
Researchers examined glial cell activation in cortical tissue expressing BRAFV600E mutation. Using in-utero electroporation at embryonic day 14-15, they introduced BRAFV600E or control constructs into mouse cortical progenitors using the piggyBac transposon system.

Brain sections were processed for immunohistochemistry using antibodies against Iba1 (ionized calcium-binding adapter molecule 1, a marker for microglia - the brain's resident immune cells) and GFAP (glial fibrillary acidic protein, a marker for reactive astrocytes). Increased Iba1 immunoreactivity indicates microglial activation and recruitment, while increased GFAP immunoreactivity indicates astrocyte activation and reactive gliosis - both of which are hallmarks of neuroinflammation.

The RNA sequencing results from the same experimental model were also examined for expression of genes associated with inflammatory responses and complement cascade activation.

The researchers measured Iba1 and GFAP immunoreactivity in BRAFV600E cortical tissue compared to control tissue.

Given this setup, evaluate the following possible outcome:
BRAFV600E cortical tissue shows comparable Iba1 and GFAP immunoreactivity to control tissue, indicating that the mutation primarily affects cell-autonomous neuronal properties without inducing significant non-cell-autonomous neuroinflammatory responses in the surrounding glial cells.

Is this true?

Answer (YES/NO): NO